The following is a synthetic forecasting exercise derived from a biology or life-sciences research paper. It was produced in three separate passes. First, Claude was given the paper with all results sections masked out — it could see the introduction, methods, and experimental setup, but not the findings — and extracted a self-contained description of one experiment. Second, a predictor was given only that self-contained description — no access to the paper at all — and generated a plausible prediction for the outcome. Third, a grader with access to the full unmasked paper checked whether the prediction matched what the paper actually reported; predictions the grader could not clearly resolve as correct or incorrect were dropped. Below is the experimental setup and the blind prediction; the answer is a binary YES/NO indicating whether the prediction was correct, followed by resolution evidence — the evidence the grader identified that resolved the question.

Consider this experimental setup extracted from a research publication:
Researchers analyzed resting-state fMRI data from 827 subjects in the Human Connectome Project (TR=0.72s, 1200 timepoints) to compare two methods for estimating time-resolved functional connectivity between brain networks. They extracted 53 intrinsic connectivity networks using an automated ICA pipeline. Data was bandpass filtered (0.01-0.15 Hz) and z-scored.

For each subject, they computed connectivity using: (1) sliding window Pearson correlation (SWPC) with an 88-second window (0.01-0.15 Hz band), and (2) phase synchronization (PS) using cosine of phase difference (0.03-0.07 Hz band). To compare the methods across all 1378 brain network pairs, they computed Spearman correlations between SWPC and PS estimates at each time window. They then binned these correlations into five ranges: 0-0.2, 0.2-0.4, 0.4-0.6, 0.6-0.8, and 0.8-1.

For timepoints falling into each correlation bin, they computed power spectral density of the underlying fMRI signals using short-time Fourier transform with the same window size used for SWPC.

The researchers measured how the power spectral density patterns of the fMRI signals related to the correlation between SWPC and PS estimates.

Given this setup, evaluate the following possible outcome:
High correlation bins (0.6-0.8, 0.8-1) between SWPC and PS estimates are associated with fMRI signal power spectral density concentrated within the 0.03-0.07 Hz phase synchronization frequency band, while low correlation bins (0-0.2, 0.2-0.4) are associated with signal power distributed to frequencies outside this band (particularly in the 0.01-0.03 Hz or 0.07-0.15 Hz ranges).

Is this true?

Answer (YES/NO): YES